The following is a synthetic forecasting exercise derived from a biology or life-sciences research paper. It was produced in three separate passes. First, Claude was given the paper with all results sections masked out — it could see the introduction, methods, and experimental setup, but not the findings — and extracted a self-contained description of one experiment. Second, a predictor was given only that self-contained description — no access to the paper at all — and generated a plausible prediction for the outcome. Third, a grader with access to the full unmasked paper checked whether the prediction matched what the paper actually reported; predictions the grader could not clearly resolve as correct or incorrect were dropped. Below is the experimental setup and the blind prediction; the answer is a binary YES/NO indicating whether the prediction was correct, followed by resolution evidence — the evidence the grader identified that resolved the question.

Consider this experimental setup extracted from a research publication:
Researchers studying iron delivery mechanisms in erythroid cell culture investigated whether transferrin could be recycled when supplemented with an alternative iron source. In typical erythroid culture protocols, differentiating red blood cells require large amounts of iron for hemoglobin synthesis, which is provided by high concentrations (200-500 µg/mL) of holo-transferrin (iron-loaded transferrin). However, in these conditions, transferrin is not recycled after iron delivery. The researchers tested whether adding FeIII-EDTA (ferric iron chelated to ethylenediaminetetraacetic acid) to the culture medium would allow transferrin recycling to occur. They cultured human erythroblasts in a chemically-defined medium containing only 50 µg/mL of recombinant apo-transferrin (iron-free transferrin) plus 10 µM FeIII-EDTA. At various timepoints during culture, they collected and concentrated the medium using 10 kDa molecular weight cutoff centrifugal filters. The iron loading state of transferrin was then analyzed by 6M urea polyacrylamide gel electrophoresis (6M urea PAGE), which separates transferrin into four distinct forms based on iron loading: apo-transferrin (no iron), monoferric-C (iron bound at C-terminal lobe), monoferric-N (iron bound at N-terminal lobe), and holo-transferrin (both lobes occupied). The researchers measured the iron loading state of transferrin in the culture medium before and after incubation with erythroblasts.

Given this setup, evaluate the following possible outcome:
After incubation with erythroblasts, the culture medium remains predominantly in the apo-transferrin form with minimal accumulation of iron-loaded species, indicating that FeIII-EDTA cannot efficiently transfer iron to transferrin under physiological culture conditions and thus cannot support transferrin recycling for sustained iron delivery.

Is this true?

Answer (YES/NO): NO